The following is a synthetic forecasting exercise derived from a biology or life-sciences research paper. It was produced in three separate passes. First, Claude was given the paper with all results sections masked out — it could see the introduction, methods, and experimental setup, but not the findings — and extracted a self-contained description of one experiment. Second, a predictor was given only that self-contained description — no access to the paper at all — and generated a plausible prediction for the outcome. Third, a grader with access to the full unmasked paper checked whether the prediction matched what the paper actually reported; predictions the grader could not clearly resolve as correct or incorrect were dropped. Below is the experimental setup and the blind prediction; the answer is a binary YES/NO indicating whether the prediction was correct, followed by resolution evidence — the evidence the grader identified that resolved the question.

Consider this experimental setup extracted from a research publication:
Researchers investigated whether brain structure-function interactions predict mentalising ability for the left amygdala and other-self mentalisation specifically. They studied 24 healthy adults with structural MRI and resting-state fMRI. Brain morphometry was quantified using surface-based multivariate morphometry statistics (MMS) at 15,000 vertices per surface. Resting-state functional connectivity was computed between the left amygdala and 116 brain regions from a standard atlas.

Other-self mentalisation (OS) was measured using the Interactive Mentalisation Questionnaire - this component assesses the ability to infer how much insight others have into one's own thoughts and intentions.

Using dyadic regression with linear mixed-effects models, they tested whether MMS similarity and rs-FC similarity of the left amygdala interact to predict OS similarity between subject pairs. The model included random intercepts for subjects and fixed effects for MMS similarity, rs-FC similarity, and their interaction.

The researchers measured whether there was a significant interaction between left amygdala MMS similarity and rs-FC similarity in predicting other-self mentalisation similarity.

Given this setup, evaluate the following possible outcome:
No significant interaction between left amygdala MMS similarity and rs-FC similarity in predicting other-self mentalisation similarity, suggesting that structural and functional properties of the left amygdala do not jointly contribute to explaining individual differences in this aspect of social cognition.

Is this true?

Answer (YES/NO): NO